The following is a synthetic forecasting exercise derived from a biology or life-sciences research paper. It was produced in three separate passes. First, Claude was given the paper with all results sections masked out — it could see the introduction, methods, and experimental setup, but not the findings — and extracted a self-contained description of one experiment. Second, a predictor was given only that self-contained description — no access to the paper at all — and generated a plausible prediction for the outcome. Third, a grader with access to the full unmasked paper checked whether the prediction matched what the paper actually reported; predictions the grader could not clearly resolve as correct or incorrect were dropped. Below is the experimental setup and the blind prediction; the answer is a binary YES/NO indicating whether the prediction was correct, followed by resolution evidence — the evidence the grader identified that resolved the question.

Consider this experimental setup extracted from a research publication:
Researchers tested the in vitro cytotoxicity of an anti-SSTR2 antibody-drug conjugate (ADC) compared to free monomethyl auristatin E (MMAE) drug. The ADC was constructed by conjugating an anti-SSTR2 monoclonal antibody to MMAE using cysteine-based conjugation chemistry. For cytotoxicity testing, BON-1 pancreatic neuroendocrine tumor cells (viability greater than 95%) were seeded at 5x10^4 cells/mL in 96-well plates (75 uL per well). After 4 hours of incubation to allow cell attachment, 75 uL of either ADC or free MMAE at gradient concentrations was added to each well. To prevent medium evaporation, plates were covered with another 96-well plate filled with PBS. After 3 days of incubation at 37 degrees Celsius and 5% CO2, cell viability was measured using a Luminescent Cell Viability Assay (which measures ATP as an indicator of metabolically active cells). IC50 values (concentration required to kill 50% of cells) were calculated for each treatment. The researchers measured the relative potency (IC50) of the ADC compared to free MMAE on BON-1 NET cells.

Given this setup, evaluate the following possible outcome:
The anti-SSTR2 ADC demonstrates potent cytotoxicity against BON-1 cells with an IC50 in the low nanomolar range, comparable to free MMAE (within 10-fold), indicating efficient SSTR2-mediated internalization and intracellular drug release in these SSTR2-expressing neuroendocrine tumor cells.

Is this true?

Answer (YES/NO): YES